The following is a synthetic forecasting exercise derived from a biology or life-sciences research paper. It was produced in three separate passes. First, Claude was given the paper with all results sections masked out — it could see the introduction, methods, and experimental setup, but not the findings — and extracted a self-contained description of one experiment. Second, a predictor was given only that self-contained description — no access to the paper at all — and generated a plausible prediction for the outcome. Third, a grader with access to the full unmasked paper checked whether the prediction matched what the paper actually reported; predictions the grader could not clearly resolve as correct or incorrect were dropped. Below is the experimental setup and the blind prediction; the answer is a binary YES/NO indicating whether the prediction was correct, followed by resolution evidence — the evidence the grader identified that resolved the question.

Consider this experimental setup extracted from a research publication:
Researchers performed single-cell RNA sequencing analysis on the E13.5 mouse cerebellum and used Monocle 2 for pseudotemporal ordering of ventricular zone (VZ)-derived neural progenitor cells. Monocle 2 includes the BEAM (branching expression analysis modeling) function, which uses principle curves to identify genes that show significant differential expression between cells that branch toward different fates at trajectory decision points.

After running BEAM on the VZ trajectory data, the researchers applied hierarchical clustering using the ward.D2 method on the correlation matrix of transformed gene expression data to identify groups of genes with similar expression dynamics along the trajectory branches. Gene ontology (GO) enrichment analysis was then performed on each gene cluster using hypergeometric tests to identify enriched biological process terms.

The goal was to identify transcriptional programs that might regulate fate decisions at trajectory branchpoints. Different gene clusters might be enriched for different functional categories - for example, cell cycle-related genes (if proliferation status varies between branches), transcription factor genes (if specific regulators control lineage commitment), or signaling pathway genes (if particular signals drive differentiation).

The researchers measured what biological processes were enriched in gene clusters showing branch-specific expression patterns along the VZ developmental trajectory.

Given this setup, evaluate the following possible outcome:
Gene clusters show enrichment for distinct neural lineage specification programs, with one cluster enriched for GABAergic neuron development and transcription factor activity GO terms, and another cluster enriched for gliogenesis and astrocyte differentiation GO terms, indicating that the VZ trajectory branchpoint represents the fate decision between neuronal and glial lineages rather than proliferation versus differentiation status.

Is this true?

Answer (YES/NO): YES